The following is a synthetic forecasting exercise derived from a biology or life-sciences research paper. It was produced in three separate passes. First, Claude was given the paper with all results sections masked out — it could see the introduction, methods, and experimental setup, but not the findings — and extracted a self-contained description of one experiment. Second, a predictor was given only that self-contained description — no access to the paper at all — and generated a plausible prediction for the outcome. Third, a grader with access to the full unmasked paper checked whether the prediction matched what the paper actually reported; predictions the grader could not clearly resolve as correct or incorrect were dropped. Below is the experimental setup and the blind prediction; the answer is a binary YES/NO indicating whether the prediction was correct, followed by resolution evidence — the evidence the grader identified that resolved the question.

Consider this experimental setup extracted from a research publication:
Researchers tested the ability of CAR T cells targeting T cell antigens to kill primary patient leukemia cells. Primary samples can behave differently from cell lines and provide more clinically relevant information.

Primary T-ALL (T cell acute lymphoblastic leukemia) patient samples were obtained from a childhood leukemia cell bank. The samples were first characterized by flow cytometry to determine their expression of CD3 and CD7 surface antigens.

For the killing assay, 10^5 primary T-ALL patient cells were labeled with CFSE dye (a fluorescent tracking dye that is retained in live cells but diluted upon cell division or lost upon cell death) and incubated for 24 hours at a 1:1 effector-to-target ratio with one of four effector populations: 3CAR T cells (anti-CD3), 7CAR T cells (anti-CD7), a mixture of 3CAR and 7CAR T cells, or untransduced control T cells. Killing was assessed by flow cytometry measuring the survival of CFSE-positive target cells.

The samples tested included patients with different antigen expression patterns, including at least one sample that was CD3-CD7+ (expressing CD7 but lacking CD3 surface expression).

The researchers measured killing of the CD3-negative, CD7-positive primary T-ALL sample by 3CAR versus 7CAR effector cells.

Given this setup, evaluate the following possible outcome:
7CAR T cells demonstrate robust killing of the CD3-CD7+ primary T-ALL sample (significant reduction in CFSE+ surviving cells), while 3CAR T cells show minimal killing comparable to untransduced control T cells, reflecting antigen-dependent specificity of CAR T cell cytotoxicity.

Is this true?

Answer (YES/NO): NO